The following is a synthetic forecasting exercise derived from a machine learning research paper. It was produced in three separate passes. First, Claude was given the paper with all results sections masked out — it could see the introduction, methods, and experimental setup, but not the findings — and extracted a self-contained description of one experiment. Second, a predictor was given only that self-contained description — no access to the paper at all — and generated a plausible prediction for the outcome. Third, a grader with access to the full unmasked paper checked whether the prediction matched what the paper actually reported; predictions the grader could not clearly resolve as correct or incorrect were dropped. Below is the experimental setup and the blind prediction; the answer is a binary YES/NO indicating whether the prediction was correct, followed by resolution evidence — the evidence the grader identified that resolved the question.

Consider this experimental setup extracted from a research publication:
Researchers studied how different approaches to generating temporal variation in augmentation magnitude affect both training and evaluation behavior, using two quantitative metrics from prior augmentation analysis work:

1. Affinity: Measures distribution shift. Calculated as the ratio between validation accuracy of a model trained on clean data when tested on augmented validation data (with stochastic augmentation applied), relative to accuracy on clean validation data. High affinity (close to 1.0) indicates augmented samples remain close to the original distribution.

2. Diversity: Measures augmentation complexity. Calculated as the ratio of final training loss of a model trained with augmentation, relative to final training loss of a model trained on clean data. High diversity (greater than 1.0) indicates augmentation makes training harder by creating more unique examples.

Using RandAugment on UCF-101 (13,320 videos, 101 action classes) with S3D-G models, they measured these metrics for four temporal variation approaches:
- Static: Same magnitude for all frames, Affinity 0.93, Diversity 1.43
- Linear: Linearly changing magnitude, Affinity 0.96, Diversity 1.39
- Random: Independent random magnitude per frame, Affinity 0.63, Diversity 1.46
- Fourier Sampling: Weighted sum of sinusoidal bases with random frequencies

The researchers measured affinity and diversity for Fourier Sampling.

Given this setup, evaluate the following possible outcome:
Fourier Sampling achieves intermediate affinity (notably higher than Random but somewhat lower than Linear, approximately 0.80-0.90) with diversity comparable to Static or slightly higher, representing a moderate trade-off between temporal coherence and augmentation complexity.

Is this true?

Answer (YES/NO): NO